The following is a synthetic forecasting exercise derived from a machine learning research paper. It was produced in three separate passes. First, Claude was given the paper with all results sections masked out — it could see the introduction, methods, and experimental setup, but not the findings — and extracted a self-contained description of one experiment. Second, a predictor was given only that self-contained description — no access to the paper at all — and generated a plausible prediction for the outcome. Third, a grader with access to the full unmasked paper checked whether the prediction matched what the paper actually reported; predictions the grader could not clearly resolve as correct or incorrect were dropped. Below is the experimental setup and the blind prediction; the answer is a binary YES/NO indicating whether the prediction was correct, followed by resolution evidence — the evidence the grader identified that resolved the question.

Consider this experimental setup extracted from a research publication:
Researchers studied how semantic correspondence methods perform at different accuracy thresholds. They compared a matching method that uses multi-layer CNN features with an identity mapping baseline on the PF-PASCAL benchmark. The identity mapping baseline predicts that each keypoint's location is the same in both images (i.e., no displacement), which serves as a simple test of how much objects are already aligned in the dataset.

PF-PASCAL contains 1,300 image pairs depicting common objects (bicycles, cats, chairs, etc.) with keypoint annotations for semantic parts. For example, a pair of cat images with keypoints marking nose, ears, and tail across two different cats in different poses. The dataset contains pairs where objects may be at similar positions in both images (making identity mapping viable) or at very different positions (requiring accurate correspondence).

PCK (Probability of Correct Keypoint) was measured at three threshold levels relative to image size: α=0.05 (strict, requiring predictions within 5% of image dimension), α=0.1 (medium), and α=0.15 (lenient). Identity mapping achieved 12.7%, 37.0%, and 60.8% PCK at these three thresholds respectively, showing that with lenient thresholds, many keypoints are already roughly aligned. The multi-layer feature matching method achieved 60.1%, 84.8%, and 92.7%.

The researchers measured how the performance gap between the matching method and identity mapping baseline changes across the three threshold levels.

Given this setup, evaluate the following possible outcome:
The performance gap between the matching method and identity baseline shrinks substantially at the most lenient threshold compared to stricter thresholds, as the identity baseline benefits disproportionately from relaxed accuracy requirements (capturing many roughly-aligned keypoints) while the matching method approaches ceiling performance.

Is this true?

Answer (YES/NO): YES